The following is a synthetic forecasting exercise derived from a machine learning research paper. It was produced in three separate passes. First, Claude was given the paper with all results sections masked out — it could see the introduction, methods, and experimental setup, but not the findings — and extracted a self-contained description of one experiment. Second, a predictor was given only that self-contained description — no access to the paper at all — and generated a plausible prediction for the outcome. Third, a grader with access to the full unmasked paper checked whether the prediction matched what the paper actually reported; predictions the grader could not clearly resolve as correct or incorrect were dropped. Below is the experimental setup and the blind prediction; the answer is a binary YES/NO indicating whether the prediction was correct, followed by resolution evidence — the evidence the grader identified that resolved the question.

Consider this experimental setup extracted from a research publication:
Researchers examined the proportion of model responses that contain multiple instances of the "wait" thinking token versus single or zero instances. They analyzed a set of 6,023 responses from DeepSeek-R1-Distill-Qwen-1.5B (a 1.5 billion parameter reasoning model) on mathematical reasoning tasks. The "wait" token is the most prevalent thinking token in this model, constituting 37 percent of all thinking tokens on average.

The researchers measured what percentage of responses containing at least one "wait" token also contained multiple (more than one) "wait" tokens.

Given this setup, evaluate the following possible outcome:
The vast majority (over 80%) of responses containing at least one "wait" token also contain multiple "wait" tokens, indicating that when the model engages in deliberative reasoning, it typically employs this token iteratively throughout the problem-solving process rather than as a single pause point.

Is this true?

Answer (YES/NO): YES